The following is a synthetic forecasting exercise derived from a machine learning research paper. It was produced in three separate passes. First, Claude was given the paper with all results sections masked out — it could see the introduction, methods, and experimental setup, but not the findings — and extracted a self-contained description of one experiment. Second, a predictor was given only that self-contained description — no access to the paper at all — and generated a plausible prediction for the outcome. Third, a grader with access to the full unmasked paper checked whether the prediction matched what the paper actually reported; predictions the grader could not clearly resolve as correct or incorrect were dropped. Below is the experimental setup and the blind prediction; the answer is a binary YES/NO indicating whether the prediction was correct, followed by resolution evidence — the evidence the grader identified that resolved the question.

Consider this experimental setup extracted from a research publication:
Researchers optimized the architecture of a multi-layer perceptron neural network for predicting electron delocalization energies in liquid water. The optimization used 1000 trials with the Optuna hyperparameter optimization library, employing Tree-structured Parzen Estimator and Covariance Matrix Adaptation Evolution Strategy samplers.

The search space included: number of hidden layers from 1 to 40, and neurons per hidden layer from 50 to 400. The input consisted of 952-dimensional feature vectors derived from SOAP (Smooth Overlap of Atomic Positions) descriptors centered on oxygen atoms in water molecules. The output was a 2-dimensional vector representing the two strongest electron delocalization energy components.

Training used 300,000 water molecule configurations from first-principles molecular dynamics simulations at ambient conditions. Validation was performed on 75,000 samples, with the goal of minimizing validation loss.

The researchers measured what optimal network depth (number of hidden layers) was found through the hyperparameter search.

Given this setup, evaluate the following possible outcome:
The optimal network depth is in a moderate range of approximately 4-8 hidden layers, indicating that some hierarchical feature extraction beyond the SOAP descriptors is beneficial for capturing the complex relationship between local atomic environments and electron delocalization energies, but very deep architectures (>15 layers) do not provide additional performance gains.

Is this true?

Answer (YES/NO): NO